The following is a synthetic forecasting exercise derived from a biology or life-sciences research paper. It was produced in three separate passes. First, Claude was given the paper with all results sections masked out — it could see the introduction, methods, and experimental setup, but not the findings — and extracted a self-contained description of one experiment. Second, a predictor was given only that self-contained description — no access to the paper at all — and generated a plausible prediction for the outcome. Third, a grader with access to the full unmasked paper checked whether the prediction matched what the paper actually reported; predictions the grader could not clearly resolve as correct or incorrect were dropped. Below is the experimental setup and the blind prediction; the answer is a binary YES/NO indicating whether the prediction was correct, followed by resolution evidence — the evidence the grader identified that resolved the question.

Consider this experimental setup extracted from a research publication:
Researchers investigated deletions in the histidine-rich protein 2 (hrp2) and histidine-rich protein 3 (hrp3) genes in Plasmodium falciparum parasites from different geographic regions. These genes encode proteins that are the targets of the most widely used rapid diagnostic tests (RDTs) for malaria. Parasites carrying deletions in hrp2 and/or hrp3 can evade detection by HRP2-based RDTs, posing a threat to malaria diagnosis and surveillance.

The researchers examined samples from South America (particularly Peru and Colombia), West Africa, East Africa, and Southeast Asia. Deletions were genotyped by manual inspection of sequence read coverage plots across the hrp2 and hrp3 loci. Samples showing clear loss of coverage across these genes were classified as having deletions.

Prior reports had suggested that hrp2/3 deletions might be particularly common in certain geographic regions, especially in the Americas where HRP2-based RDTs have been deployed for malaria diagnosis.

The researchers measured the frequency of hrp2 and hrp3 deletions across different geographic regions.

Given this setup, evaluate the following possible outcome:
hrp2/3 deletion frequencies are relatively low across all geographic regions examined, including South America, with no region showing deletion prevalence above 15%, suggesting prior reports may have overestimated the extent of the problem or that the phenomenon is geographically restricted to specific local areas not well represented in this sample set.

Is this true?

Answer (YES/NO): NO